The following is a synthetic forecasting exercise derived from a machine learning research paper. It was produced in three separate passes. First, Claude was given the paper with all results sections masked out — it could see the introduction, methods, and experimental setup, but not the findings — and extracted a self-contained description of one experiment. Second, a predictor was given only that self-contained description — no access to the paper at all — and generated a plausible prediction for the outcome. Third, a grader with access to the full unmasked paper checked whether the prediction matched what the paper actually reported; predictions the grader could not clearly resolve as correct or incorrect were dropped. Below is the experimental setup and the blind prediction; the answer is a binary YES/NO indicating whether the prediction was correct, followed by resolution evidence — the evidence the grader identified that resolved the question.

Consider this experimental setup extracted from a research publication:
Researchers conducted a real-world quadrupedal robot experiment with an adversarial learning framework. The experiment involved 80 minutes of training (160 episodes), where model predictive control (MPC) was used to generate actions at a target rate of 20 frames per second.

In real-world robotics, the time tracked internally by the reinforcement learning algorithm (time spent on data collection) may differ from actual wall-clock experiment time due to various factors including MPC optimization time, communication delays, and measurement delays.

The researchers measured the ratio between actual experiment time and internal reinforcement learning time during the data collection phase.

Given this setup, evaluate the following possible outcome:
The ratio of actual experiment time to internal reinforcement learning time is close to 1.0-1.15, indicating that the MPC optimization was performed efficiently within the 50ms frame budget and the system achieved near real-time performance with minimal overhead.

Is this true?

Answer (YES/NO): NO